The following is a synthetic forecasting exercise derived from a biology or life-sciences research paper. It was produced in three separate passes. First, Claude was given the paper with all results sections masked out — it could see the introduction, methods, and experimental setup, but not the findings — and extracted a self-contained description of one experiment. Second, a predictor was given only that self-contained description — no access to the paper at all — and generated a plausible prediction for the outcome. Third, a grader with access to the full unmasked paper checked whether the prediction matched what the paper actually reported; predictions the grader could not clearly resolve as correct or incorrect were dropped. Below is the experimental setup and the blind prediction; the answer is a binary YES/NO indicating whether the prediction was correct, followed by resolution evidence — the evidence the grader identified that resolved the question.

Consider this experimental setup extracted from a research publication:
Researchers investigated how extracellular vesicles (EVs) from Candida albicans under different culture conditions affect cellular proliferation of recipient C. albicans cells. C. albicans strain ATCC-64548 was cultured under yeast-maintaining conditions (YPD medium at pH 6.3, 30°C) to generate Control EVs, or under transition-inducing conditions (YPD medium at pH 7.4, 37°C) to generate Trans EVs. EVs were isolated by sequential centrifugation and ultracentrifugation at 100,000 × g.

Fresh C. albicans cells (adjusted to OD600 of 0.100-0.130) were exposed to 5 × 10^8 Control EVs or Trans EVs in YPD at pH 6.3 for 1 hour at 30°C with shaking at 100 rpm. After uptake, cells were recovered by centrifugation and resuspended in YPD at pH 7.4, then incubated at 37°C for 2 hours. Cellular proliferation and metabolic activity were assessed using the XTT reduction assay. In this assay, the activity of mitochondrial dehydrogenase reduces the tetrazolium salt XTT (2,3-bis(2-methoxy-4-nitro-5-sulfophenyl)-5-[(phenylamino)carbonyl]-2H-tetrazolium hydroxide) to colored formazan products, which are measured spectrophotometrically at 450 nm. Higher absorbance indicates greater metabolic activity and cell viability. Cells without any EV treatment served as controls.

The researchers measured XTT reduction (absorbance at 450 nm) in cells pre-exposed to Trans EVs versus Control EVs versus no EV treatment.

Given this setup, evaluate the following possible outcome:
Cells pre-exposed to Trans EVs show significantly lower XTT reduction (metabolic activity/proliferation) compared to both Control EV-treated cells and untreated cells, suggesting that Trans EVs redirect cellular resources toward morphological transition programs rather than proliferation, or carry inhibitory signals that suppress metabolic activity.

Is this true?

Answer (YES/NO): NO